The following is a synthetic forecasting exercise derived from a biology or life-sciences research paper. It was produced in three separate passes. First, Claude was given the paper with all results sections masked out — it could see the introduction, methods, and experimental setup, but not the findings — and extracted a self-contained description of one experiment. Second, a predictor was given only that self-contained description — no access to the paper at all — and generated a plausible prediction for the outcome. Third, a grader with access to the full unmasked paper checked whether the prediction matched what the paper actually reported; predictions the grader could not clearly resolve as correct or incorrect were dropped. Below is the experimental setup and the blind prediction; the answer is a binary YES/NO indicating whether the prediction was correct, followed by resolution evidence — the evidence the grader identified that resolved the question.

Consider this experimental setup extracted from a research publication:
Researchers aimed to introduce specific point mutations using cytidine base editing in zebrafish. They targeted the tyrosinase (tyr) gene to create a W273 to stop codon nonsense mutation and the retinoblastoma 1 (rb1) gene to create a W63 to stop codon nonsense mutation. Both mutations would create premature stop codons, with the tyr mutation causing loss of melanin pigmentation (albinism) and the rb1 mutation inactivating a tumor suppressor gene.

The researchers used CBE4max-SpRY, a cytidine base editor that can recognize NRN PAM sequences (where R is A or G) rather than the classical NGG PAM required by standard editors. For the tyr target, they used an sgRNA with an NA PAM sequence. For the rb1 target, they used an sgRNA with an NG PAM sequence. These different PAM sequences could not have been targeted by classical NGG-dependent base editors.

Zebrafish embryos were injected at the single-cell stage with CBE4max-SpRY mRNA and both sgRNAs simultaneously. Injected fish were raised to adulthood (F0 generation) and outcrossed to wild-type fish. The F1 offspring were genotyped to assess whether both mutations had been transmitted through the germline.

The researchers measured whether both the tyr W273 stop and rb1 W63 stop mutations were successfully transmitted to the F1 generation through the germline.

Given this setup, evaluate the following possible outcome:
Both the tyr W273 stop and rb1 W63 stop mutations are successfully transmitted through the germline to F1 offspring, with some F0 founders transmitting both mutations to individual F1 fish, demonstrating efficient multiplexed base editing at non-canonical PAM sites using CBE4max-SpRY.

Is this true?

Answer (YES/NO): YES